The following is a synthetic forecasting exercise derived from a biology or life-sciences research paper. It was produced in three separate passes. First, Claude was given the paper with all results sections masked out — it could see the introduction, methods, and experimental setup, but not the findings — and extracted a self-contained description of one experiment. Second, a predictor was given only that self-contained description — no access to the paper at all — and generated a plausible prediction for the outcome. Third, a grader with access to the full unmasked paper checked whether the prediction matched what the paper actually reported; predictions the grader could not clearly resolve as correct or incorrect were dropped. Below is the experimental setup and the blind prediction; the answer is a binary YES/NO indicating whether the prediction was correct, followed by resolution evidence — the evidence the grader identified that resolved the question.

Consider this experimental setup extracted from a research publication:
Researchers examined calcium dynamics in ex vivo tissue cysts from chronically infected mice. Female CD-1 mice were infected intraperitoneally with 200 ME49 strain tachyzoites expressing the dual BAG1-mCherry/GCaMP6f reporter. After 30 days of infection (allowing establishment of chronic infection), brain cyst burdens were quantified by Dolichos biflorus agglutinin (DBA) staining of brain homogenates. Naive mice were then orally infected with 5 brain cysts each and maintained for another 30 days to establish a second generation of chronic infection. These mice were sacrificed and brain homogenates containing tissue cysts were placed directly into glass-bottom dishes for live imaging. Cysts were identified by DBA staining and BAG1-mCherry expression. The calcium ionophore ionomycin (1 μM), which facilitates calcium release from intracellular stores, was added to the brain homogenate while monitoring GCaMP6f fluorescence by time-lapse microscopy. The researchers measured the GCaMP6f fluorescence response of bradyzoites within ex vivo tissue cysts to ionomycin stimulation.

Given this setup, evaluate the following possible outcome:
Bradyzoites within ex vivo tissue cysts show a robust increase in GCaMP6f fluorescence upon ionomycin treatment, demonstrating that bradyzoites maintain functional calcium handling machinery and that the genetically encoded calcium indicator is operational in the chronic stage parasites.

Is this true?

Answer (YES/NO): NO